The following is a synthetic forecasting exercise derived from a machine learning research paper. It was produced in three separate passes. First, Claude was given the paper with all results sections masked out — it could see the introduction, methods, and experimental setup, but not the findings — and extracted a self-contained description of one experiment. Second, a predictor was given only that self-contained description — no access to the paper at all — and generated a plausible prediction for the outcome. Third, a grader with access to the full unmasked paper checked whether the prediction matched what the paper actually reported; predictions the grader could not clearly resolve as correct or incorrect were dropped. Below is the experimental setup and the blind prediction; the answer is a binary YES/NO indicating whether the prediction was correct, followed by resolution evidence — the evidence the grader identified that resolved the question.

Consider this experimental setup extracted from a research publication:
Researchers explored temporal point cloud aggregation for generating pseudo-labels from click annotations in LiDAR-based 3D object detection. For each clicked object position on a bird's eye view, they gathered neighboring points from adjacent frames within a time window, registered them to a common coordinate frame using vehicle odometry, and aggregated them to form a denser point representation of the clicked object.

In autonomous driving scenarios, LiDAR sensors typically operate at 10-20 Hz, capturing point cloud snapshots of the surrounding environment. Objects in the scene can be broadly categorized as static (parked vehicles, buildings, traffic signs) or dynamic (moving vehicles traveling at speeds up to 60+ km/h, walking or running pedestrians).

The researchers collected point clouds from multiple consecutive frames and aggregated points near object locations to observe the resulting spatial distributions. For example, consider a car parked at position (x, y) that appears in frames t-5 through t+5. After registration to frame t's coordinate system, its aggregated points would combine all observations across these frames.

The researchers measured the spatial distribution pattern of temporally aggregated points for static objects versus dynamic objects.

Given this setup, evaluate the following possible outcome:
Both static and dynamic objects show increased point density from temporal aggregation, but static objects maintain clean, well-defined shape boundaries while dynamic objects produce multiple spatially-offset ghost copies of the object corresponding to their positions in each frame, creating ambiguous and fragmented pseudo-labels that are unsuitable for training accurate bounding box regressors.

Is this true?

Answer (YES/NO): NO